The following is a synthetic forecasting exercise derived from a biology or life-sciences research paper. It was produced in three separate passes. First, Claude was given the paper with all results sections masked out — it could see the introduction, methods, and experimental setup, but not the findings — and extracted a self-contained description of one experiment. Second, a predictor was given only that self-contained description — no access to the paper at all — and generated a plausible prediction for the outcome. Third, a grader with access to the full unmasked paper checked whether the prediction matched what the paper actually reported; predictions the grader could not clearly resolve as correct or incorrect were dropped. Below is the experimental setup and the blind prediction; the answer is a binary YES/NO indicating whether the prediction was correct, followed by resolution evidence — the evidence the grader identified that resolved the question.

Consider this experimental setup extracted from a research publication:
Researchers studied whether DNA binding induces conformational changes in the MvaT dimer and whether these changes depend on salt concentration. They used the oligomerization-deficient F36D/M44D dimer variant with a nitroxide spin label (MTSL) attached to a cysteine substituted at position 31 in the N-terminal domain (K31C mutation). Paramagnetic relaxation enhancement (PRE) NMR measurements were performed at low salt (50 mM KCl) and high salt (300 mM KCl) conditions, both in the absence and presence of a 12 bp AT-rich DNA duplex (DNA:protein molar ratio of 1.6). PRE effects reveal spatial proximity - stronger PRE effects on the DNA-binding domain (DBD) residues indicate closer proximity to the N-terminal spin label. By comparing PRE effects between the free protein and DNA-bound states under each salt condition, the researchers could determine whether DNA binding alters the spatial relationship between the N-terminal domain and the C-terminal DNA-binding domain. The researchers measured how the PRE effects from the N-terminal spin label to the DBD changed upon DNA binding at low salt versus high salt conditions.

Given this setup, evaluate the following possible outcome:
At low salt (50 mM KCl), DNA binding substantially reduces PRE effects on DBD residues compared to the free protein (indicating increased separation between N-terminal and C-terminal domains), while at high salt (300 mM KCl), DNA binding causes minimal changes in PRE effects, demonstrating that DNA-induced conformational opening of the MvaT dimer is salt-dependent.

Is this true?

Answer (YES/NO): YES